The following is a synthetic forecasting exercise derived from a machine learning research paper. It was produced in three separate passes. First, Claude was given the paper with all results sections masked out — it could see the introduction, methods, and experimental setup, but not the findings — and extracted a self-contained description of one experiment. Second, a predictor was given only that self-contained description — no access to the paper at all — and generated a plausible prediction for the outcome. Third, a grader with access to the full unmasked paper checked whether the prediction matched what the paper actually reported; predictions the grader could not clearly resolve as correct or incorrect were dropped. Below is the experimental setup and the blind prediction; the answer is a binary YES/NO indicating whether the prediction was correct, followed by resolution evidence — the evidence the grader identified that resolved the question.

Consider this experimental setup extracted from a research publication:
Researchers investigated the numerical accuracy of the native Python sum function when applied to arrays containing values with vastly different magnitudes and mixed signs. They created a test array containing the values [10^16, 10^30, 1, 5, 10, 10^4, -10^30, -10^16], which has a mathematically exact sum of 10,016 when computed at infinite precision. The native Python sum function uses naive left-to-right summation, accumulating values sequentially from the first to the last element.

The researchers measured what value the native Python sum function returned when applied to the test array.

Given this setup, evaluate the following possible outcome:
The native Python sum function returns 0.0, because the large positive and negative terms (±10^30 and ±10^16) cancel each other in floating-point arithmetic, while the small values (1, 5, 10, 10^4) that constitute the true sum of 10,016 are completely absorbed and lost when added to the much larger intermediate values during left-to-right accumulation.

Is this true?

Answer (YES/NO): NO